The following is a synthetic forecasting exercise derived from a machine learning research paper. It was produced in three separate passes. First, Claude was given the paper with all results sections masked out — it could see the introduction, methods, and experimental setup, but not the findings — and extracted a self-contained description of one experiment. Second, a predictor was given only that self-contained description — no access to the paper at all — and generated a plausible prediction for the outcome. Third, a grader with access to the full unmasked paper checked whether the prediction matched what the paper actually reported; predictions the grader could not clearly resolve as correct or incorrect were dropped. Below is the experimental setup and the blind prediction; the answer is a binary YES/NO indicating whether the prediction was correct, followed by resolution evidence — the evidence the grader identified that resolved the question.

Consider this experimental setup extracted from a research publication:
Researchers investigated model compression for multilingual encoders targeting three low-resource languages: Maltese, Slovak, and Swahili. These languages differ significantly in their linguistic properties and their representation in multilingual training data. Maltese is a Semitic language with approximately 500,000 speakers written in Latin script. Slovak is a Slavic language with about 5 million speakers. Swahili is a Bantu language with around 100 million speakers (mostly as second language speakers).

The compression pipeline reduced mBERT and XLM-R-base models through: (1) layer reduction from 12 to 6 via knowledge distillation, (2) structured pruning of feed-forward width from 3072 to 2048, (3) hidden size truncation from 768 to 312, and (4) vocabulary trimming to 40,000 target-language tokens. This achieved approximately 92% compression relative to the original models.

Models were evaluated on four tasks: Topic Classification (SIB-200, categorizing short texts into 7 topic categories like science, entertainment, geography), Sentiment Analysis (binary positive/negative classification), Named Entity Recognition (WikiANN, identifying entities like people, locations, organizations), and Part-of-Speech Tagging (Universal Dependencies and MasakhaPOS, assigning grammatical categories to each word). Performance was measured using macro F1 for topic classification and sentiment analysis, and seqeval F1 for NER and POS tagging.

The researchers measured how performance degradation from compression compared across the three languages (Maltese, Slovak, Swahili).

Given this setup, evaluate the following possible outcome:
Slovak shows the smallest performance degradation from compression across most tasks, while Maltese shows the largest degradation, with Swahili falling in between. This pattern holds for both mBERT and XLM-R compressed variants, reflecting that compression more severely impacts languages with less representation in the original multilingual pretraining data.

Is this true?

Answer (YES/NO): NO